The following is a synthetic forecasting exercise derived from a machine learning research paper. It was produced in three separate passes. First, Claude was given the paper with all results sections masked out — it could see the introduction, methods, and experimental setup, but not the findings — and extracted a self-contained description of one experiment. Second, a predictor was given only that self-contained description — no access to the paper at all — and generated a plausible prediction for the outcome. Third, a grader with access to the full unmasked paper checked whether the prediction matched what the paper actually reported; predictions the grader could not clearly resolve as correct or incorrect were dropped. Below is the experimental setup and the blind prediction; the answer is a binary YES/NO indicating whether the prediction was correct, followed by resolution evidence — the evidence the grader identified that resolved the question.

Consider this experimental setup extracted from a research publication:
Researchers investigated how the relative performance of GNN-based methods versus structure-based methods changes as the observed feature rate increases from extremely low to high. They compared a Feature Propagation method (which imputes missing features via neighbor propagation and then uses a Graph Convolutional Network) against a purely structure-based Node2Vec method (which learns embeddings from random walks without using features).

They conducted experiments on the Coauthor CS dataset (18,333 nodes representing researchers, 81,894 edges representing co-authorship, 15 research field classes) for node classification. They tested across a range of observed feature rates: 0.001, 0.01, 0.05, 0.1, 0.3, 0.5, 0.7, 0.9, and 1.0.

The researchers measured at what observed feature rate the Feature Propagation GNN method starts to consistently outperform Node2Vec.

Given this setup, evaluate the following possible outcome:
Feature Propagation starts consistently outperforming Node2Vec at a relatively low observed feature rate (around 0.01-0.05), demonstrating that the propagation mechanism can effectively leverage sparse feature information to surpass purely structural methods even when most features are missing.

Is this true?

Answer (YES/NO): NO